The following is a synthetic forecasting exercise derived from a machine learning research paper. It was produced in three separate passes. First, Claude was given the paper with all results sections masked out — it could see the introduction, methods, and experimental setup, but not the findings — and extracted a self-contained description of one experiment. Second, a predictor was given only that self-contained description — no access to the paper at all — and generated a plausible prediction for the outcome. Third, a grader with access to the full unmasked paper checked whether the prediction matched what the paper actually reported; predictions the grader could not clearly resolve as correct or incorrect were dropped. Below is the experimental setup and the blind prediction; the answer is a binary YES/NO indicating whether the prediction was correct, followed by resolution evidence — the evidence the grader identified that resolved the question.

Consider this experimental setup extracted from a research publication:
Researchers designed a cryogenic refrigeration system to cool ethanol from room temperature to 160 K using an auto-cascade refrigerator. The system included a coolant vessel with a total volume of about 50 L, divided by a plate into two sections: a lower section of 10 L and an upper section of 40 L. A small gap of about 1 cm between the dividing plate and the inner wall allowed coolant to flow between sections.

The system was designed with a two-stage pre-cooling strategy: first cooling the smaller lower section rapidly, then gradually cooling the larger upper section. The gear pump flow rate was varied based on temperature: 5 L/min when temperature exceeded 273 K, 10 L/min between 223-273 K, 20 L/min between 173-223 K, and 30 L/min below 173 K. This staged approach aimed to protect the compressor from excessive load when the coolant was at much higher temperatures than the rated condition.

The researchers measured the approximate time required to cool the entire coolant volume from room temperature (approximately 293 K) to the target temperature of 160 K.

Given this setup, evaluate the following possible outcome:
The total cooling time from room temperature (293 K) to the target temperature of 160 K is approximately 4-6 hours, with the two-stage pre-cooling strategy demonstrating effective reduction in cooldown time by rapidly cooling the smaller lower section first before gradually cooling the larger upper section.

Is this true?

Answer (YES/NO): NO